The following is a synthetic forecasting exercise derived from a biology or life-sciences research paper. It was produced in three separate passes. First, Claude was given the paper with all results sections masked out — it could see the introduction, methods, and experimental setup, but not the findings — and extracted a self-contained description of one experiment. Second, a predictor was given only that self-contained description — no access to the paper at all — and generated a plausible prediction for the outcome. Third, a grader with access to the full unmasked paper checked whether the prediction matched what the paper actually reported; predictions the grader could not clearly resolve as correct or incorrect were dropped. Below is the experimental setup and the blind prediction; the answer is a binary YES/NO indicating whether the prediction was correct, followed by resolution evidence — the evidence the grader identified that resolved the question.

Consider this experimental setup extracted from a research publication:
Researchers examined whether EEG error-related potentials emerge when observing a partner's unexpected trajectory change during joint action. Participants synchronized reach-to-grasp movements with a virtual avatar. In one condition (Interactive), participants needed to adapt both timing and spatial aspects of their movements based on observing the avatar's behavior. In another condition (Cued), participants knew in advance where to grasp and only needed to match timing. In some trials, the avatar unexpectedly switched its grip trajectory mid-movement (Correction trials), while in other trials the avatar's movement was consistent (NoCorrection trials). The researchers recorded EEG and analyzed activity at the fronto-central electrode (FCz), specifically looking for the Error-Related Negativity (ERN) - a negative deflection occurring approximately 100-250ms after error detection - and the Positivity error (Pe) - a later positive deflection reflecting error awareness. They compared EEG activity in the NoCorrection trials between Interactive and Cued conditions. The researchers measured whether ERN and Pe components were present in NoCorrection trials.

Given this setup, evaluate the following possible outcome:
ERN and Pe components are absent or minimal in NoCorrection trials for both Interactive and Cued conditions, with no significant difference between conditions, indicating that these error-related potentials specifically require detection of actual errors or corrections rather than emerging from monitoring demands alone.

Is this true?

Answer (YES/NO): YES